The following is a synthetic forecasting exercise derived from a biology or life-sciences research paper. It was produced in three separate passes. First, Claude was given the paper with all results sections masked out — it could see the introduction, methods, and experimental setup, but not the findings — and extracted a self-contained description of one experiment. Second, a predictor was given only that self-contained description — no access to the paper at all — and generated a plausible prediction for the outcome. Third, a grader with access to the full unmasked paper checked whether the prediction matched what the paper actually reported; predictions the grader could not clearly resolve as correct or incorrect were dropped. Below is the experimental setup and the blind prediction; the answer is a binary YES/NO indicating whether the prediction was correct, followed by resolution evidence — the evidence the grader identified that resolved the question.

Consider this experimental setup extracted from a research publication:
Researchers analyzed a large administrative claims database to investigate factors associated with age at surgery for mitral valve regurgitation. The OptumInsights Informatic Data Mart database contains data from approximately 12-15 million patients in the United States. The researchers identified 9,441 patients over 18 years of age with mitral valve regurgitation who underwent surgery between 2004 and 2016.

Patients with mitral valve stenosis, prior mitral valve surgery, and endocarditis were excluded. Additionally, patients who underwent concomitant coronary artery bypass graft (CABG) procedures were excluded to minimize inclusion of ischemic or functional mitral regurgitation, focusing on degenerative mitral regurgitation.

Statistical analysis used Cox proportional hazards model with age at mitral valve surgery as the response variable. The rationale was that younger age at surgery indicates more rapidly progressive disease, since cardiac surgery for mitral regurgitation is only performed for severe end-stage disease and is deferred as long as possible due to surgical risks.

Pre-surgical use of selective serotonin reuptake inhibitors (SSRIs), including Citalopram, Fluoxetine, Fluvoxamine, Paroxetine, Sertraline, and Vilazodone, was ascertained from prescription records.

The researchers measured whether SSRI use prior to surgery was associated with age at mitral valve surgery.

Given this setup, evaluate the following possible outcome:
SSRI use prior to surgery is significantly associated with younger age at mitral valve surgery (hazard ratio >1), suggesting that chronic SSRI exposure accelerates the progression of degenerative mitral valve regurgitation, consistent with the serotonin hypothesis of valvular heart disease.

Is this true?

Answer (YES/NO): YES